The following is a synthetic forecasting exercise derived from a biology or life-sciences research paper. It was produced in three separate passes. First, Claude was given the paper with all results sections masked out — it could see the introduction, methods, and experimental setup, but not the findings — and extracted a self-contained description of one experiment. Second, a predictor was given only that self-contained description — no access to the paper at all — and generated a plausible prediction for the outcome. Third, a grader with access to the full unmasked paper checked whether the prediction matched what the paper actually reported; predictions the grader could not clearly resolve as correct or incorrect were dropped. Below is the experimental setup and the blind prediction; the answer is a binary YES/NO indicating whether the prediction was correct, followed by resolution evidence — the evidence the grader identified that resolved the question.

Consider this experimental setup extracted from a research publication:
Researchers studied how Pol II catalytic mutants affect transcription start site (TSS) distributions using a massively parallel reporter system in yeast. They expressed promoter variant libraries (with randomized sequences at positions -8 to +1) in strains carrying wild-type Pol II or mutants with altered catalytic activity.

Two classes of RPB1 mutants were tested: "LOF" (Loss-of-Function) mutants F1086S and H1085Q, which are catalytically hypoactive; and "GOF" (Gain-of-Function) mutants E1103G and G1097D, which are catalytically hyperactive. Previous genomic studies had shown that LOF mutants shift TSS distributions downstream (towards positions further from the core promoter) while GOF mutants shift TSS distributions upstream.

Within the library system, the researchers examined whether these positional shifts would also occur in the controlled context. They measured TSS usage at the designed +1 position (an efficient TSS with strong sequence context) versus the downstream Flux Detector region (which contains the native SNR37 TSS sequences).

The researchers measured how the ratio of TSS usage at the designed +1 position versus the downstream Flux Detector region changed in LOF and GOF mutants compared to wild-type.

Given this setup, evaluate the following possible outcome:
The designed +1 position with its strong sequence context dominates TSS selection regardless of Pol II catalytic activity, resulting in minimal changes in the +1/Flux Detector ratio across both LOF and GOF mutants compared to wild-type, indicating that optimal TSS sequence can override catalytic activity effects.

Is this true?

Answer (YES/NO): NO